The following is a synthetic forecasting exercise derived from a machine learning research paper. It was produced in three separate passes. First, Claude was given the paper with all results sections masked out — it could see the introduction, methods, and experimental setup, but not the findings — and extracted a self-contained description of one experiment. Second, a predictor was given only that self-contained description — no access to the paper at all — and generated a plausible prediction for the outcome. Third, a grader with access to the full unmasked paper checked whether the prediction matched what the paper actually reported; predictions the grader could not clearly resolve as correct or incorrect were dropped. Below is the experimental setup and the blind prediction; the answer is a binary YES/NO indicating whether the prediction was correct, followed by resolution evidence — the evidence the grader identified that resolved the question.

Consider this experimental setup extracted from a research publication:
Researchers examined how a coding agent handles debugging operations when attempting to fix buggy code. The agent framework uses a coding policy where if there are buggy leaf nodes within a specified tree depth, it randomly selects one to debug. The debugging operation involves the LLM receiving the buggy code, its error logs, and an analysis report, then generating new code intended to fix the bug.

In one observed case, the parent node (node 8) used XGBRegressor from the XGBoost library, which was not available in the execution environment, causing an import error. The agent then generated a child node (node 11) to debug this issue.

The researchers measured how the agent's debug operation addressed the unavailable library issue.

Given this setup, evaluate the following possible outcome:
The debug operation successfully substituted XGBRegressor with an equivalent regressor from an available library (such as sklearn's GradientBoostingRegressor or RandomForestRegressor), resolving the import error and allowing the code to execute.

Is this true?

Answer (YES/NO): YES